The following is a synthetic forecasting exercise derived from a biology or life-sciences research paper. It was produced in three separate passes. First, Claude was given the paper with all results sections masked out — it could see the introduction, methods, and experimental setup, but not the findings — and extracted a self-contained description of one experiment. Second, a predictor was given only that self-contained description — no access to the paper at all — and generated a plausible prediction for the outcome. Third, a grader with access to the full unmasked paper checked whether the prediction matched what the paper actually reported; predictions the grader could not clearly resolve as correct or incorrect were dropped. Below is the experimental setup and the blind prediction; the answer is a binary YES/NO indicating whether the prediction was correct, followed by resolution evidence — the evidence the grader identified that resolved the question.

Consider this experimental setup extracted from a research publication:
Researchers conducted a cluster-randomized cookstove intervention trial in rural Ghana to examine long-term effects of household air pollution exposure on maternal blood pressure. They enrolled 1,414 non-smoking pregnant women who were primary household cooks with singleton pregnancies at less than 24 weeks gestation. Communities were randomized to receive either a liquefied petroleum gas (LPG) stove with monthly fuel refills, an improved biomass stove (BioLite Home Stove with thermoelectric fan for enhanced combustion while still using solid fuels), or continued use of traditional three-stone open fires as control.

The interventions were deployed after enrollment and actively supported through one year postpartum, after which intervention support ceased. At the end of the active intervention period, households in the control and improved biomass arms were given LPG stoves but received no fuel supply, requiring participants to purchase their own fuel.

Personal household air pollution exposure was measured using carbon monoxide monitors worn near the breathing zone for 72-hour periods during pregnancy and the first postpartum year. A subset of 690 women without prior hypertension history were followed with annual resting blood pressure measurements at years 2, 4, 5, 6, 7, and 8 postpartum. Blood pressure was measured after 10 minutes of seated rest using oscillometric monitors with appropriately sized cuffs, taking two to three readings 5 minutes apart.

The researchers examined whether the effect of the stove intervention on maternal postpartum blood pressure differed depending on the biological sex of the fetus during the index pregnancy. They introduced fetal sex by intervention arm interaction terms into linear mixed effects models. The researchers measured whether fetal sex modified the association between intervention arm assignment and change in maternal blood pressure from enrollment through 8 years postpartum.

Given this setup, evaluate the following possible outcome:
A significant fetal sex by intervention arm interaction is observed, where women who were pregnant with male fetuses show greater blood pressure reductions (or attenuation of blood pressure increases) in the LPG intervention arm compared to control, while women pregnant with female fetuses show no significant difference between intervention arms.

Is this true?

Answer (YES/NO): NO